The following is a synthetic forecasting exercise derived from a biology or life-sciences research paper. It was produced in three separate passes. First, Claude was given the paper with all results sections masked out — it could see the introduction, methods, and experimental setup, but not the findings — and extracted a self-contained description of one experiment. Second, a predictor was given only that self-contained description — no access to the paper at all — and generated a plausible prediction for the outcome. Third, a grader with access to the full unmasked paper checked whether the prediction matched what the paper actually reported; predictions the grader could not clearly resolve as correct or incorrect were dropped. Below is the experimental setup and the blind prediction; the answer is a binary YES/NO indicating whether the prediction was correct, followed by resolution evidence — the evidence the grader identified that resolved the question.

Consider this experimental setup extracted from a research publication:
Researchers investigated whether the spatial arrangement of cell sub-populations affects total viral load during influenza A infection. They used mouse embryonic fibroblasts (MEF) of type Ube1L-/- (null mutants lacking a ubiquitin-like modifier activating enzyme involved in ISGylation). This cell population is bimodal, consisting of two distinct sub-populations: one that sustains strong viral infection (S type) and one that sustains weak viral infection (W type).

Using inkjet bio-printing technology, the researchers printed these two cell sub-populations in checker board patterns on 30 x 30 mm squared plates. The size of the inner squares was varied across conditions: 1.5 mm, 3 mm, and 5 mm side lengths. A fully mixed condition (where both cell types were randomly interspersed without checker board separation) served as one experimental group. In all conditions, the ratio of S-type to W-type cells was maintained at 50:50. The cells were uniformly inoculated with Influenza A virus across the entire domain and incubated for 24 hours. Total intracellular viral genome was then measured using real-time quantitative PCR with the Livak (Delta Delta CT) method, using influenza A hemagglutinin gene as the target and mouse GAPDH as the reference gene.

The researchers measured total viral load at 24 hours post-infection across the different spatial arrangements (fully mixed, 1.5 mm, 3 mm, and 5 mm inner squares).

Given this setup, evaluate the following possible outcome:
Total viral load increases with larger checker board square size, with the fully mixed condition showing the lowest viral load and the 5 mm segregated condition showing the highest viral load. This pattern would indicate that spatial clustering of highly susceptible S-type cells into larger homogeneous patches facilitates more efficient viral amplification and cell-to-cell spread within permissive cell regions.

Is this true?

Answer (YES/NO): YES